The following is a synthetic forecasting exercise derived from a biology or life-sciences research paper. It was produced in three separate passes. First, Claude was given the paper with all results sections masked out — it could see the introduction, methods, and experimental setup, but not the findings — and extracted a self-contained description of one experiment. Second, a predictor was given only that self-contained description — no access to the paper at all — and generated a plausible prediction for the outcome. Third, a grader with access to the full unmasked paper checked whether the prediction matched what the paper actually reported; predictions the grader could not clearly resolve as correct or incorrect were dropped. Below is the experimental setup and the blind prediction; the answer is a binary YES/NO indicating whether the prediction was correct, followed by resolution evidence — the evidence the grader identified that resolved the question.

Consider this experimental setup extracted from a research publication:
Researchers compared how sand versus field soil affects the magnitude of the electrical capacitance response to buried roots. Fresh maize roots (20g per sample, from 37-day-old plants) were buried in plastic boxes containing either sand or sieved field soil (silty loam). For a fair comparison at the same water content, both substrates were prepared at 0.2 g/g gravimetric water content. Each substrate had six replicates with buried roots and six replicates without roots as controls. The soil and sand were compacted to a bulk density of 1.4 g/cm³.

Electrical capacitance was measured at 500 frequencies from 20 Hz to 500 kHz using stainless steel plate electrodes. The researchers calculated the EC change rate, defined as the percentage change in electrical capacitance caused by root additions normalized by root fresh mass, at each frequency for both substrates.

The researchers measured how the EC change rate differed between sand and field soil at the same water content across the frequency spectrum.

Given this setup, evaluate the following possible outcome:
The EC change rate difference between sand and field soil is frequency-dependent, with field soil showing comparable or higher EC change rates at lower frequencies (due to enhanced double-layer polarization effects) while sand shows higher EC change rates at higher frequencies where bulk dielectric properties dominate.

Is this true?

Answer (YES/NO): NO